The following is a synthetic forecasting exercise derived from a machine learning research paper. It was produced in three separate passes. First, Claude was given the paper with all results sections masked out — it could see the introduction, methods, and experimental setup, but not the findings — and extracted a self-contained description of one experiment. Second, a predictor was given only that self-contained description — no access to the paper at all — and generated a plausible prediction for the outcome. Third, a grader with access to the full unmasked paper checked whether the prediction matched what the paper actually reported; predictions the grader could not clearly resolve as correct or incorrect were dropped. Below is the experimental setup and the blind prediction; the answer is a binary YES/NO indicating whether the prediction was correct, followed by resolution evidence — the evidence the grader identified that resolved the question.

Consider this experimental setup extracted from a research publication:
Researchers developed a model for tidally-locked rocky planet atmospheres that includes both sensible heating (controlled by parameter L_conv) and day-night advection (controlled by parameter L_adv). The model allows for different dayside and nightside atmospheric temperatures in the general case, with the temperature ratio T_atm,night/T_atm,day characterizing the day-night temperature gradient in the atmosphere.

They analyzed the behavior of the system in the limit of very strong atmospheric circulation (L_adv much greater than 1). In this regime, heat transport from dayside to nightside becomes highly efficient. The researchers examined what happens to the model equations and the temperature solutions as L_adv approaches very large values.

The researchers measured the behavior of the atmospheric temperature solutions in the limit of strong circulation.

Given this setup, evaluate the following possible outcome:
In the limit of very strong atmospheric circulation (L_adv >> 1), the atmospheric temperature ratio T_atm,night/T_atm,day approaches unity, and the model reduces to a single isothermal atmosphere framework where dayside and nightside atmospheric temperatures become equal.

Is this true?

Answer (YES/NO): YES